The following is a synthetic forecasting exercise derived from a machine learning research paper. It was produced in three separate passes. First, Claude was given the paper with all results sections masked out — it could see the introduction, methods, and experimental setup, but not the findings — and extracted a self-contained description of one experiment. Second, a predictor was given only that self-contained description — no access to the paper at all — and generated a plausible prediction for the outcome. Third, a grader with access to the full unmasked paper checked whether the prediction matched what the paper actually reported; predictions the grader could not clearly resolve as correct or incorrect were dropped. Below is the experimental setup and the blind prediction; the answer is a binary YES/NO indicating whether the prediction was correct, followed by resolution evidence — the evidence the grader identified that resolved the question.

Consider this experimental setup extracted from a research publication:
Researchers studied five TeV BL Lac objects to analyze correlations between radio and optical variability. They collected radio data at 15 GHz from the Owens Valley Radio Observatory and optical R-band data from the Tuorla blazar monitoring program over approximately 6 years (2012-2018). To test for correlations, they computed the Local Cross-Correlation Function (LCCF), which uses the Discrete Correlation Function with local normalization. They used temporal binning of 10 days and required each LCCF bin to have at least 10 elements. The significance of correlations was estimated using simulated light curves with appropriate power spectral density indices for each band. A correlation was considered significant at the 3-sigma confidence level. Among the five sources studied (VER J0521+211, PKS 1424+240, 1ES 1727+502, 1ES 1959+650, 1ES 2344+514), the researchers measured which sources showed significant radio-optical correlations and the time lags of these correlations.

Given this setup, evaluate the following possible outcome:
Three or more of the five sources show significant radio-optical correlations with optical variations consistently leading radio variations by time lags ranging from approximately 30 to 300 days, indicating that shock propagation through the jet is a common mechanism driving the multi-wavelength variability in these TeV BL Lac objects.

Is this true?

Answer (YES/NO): NO